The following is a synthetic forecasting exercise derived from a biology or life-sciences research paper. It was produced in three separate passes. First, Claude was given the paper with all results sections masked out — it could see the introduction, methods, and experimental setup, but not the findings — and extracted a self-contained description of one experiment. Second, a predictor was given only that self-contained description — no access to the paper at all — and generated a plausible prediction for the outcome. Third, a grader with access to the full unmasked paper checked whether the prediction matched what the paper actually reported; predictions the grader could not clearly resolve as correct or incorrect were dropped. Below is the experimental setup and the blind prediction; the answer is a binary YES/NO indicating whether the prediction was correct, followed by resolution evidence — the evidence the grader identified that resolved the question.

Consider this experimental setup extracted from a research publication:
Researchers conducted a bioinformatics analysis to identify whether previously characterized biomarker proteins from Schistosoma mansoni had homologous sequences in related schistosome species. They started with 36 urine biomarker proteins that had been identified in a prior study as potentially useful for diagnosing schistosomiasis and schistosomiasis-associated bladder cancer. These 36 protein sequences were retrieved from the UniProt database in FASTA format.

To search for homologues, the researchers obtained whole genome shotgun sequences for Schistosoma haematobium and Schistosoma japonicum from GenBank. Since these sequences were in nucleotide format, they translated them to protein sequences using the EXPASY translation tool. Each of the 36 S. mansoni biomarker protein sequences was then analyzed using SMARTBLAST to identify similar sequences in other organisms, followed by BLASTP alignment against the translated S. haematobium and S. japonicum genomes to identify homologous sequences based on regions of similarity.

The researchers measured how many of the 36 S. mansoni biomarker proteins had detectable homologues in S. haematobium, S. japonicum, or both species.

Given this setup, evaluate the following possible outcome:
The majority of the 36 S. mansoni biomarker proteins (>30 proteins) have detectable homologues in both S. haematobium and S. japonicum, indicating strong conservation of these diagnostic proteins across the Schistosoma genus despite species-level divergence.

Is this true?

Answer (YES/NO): NO